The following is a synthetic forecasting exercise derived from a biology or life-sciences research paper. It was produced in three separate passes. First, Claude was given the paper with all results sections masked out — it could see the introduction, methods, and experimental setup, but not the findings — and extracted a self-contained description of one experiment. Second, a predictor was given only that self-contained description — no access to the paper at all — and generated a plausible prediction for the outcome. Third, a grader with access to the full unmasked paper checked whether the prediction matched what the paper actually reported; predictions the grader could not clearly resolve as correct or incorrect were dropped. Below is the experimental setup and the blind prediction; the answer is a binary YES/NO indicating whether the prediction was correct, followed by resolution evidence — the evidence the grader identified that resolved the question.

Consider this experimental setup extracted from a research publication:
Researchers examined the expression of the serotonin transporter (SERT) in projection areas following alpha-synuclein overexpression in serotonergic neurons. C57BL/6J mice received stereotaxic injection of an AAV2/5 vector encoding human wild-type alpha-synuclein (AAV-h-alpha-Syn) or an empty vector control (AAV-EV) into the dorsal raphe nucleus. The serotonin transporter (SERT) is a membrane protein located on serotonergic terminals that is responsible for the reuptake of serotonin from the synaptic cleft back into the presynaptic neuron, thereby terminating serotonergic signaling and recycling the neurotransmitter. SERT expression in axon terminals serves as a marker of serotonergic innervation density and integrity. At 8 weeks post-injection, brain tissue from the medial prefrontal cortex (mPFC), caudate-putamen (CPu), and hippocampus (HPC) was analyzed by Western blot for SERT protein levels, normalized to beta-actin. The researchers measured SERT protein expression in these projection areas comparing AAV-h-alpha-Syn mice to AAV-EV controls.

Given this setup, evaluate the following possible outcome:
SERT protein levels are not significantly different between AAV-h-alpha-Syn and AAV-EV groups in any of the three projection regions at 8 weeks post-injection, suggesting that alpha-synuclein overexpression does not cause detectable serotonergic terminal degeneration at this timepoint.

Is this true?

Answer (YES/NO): NO